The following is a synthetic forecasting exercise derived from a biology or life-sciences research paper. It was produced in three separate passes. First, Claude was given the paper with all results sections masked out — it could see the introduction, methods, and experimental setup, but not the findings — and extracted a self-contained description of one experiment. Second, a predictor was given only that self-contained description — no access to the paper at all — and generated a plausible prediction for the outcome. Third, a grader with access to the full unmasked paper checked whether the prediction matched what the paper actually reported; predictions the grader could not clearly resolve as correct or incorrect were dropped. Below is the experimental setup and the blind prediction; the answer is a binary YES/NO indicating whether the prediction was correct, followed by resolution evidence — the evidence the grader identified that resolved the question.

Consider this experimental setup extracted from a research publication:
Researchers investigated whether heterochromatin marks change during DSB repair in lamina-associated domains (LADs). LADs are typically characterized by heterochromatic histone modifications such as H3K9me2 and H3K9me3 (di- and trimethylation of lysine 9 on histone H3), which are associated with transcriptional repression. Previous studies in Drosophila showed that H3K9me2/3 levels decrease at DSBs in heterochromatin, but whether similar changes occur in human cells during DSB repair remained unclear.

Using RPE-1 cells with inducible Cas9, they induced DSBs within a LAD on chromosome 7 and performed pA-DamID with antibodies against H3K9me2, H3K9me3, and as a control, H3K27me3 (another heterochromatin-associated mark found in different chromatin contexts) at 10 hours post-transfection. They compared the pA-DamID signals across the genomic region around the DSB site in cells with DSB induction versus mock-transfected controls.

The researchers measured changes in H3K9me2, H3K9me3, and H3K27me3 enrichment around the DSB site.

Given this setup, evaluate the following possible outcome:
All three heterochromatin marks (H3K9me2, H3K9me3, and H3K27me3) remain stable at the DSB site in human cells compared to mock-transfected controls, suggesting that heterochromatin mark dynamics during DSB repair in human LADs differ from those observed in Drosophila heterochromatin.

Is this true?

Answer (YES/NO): NO